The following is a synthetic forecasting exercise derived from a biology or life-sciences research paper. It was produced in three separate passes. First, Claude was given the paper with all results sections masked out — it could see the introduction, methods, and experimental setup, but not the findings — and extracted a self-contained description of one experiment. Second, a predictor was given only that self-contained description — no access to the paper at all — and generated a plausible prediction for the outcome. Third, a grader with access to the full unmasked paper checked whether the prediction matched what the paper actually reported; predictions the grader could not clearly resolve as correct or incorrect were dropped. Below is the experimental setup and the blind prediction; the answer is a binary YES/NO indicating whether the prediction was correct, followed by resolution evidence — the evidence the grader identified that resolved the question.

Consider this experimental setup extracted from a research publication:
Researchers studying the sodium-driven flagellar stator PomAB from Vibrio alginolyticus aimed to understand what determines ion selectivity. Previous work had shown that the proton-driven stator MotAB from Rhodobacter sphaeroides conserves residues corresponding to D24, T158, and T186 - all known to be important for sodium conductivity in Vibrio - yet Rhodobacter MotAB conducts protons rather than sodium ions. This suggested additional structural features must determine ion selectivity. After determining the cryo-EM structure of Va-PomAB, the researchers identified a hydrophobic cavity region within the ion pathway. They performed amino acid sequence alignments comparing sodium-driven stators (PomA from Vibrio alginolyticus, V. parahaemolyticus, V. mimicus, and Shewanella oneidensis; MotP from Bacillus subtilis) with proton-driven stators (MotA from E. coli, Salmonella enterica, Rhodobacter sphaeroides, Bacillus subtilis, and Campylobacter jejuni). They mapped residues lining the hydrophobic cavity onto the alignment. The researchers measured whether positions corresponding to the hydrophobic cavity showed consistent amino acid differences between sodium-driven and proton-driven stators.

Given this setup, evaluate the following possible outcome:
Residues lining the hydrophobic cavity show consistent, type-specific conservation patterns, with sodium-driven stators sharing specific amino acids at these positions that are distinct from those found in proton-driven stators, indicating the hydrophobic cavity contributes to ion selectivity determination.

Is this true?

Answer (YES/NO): YES